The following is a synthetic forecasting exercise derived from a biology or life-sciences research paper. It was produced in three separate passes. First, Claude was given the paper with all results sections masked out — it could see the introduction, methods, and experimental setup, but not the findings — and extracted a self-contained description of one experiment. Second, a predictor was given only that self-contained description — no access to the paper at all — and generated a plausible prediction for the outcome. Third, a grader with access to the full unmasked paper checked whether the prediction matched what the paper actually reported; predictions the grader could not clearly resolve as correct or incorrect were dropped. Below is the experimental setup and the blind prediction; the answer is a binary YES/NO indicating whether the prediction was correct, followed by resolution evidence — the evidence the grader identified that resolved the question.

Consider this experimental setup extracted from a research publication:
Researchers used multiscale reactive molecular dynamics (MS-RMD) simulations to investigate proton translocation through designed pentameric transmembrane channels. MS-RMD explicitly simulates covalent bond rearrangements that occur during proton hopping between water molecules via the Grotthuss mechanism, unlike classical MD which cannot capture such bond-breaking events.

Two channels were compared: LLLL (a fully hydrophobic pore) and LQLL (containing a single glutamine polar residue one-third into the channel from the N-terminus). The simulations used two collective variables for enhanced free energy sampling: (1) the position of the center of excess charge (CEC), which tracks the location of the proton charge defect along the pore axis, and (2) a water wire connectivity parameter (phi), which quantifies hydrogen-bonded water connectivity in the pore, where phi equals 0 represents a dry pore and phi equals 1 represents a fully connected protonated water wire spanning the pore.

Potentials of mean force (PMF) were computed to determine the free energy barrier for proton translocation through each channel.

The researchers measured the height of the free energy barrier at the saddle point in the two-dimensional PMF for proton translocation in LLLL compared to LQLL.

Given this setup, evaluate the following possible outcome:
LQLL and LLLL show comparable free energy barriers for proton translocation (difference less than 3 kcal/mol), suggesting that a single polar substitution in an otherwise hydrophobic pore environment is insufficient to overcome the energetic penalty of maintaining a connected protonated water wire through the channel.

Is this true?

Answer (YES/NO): NO